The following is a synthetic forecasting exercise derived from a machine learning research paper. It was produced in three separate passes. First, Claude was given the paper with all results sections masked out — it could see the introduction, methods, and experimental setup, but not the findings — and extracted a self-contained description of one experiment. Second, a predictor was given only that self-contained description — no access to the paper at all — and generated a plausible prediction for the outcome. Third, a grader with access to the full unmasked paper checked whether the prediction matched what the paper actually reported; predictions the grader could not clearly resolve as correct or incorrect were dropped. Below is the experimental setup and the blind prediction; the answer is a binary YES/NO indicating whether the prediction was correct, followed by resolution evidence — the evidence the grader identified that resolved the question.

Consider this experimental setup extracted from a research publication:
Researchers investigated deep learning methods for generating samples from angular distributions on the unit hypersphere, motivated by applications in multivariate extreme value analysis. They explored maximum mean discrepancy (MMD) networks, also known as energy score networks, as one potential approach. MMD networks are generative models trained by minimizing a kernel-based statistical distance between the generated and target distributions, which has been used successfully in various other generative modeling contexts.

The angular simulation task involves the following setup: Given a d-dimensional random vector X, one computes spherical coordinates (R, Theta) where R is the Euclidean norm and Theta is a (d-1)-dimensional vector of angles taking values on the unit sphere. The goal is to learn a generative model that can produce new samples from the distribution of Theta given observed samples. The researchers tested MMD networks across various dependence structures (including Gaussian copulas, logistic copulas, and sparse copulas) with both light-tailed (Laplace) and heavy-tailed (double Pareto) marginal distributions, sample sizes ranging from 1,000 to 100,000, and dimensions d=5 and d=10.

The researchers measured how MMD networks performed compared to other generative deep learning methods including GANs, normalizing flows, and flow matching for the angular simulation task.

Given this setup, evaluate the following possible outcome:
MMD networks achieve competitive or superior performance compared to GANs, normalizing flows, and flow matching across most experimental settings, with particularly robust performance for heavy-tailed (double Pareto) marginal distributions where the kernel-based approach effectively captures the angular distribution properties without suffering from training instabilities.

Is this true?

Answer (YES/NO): NO